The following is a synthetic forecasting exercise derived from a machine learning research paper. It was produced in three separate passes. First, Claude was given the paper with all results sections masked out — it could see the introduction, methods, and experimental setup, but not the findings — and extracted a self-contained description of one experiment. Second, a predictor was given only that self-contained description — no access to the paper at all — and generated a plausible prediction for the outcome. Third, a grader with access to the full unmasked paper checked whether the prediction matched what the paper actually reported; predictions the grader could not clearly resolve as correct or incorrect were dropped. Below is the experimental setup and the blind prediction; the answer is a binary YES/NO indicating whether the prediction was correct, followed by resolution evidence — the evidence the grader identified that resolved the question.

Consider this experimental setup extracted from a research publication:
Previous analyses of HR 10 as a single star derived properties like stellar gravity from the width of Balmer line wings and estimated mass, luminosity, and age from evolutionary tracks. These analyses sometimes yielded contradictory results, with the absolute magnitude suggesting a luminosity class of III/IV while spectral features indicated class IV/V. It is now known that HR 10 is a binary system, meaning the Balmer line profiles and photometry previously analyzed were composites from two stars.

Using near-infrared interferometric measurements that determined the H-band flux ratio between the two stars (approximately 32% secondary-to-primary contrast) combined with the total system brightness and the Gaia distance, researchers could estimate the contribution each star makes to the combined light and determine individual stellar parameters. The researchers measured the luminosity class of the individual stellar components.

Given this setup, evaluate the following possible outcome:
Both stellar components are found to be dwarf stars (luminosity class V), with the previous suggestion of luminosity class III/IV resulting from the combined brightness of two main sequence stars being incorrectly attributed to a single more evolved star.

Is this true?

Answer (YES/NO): NO